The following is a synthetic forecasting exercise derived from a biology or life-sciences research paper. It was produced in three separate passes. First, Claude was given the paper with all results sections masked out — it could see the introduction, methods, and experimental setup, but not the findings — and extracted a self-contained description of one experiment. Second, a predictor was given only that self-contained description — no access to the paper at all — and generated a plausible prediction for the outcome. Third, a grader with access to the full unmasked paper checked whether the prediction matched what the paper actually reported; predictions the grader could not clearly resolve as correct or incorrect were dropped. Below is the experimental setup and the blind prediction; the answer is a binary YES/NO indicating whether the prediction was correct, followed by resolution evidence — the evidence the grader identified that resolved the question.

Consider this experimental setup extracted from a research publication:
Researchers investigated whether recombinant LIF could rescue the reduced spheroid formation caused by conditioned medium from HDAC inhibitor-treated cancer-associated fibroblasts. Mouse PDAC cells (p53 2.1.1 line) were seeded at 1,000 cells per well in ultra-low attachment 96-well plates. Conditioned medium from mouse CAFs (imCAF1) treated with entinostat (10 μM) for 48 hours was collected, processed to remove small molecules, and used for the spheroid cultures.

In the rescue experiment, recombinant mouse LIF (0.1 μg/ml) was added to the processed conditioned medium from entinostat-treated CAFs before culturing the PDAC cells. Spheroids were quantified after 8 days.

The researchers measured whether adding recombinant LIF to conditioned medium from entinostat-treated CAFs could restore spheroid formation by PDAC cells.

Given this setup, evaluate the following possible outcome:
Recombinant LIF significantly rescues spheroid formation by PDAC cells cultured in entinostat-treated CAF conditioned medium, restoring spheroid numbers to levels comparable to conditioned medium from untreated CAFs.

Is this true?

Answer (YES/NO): YES